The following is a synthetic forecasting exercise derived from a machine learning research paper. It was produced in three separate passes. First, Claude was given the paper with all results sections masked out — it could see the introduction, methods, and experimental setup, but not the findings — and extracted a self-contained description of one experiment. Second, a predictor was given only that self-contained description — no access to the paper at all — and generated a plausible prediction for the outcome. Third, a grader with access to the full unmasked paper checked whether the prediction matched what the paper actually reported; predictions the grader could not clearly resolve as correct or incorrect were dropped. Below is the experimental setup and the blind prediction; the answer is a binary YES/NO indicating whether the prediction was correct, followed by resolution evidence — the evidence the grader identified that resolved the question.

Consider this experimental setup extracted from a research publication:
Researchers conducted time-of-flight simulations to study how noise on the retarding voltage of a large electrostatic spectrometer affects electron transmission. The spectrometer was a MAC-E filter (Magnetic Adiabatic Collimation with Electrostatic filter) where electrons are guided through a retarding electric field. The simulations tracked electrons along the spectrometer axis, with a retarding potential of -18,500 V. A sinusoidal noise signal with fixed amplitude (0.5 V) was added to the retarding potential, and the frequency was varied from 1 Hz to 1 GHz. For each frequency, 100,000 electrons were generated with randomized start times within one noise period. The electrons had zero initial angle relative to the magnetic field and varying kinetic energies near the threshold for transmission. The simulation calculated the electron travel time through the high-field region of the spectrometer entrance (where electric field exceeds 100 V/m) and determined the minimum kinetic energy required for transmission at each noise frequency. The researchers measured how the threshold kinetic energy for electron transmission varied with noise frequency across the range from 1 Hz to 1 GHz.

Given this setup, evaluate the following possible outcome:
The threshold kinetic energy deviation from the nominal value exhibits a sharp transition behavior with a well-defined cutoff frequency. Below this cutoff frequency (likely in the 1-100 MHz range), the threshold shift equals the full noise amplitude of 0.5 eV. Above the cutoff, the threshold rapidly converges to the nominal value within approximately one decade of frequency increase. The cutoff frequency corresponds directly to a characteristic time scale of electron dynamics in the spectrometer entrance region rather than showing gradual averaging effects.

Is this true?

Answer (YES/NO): NO